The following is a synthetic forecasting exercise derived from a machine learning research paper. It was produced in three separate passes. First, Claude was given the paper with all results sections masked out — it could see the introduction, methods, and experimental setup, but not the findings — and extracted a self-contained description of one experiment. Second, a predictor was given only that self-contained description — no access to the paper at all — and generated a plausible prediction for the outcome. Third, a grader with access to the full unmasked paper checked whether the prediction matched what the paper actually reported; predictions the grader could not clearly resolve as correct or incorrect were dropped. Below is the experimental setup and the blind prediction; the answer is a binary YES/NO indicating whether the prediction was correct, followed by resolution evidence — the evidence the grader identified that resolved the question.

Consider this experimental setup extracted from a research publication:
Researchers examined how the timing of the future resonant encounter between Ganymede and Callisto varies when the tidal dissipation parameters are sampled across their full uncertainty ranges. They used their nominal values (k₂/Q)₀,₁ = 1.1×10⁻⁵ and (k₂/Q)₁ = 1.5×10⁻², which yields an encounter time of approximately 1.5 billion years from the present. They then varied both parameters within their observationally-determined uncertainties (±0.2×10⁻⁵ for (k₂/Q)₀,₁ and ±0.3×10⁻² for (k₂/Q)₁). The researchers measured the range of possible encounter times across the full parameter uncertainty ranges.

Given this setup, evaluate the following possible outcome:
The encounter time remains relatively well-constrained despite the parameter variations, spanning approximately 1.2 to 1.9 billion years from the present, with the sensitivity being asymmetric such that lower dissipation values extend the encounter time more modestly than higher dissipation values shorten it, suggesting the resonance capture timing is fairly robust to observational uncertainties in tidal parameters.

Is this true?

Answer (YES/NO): NO